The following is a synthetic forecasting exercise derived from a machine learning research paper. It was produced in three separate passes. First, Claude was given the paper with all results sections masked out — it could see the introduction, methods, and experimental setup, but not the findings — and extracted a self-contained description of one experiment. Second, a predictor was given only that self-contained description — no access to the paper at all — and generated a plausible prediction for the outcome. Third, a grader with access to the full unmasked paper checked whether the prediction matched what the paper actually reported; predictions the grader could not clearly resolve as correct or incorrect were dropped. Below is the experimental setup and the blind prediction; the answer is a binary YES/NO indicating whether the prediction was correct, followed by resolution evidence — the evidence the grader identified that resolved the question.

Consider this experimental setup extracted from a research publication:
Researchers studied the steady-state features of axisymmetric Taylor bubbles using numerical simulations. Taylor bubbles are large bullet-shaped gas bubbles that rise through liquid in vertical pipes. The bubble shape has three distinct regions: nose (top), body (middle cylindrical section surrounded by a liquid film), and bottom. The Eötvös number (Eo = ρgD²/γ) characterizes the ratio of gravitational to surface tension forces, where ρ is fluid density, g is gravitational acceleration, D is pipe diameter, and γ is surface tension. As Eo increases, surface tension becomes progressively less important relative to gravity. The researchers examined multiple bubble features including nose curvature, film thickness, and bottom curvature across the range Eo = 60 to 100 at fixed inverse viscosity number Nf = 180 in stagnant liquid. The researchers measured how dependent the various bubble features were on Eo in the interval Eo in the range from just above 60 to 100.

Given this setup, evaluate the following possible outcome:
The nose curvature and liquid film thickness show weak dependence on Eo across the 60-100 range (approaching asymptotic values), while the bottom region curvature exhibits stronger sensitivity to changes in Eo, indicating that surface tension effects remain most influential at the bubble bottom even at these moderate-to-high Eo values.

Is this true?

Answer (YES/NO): NO